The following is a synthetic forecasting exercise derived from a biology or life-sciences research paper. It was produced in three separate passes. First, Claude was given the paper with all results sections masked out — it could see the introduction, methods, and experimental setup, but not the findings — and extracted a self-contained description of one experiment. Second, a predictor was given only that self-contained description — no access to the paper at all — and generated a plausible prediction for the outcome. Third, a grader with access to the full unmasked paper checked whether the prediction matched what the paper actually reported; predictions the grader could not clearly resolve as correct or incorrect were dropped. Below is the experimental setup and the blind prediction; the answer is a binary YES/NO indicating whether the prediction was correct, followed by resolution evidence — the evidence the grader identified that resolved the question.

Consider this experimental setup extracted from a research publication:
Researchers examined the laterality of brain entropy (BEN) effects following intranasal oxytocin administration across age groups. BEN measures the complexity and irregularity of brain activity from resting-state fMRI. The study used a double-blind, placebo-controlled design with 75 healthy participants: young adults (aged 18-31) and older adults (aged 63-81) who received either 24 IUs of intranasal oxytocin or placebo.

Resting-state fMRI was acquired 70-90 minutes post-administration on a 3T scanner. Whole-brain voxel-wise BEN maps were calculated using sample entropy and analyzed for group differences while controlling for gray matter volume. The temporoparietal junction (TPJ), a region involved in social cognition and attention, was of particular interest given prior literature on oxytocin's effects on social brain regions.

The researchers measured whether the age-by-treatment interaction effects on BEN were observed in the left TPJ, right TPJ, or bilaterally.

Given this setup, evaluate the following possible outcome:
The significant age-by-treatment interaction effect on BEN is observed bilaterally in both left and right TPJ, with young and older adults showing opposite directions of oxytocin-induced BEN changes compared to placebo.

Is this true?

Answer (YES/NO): NO